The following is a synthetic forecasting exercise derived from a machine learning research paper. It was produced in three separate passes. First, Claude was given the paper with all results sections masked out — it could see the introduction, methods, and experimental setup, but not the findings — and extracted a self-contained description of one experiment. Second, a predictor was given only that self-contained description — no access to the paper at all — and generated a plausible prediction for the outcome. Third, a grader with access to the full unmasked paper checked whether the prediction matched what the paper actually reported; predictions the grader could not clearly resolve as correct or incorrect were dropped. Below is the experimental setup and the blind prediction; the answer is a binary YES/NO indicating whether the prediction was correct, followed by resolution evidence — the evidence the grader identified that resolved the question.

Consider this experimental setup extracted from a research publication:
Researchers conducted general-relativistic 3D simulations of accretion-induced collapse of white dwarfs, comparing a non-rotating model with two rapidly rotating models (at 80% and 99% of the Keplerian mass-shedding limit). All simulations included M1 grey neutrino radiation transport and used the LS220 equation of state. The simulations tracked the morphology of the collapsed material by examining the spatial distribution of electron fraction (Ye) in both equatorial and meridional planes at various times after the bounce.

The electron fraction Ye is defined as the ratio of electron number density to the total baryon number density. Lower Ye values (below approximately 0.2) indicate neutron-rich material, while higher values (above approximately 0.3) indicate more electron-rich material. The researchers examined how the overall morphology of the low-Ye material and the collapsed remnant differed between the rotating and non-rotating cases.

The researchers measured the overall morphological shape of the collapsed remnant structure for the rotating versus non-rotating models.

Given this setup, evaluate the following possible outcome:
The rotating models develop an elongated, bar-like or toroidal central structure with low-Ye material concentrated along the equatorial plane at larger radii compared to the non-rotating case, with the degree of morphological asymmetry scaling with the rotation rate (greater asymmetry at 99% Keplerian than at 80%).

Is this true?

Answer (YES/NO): NO